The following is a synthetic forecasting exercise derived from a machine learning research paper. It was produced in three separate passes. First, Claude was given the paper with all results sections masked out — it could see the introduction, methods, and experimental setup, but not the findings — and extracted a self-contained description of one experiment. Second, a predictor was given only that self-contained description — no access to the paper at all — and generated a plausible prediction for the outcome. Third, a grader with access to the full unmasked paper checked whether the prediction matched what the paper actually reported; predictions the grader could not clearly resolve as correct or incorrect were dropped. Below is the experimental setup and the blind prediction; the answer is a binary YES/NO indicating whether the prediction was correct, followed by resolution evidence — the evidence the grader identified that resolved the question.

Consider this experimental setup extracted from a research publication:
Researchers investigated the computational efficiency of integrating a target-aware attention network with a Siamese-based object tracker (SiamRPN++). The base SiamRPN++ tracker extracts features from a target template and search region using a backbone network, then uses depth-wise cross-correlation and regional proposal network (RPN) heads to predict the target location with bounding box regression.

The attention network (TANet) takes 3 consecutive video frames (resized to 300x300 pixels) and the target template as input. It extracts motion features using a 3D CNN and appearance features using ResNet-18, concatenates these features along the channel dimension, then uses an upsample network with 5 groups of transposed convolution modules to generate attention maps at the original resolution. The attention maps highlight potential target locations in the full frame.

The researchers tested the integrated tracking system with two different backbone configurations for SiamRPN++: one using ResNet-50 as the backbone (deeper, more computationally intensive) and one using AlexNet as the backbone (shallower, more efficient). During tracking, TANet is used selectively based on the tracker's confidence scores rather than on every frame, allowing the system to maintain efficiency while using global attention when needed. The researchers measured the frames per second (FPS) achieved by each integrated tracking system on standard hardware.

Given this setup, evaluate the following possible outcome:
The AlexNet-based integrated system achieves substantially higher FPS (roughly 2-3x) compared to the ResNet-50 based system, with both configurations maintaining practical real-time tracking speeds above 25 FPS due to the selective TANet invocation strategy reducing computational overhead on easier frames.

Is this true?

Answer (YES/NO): NO